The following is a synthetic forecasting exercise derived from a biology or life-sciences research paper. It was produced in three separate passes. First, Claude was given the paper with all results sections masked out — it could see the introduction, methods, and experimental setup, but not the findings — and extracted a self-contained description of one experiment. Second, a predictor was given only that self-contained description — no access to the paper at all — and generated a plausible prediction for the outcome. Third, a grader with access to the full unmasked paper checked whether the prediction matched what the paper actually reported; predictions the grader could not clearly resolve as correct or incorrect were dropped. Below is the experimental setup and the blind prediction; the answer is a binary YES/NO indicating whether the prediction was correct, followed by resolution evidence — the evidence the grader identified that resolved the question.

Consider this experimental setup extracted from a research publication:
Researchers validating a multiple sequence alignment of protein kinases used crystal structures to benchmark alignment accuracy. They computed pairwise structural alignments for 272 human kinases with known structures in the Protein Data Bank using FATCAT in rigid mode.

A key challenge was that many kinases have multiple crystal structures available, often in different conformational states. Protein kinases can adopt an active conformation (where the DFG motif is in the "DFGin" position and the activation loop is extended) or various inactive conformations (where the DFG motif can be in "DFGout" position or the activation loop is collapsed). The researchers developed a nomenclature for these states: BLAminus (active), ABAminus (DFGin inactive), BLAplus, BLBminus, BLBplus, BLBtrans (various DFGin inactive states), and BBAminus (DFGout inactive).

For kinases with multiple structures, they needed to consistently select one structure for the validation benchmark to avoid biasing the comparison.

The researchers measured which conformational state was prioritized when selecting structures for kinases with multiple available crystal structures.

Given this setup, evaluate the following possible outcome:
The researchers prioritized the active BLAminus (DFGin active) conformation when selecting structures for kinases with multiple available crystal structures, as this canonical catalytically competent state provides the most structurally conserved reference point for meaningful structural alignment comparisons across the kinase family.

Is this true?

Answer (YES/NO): YES